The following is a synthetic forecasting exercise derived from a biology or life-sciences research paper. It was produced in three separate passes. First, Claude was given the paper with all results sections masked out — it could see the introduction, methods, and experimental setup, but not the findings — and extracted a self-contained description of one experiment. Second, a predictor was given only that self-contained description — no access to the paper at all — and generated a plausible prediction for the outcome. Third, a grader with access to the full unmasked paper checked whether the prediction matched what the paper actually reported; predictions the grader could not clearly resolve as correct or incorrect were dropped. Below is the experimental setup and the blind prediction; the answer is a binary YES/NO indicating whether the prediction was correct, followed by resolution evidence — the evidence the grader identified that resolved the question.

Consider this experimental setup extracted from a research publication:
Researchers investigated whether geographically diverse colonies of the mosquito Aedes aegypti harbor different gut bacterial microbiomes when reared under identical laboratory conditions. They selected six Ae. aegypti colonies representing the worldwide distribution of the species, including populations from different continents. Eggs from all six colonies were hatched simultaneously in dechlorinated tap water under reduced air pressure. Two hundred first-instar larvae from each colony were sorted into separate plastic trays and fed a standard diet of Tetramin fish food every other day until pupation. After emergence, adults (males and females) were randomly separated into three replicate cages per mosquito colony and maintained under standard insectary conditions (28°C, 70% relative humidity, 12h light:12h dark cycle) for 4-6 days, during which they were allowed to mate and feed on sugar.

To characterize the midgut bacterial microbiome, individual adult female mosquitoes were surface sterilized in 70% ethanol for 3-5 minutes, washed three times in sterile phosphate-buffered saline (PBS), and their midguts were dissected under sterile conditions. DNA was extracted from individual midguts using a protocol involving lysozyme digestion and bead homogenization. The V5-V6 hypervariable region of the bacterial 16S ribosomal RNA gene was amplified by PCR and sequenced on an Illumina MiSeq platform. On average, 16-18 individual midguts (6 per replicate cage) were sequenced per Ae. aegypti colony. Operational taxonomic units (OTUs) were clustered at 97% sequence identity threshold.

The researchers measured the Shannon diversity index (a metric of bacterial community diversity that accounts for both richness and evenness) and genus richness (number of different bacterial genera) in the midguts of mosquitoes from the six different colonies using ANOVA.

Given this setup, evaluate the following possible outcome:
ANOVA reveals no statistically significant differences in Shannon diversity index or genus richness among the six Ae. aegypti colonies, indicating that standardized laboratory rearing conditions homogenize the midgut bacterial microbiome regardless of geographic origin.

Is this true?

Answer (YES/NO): YES